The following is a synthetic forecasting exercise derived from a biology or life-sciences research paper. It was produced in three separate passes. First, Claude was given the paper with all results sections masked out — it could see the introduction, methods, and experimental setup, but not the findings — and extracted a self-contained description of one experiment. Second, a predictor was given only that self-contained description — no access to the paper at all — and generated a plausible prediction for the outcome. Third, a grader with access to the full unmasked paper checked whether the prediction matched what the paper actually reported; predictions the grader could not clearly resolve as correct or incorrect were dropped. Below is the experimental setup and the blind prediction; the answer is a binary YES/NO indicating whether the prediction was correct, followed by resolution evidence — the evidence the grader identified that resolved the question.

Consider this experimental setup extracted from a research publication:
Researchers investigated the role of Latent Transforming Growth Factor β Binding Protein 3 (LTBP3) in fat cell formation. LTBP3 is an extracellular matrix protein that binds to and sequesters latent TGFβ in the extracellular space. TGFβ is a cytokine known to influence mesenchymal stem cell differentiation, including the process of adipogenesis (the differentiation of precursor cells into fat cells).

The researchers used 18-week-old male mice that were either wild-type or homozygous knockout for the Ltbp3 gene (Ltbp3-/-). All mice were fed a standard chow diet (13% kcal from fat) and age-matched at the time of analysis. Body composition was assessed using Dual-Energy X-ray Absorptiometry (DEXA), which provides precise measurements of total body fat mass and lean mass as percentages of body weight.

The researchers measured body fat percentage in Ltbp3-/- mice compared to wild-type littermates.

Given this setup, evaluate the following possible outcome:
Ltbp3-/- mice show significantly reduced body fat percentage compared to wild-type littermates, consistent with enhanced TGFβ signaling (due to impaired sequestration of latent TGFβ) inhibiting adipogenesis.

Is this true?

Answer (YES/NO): YES